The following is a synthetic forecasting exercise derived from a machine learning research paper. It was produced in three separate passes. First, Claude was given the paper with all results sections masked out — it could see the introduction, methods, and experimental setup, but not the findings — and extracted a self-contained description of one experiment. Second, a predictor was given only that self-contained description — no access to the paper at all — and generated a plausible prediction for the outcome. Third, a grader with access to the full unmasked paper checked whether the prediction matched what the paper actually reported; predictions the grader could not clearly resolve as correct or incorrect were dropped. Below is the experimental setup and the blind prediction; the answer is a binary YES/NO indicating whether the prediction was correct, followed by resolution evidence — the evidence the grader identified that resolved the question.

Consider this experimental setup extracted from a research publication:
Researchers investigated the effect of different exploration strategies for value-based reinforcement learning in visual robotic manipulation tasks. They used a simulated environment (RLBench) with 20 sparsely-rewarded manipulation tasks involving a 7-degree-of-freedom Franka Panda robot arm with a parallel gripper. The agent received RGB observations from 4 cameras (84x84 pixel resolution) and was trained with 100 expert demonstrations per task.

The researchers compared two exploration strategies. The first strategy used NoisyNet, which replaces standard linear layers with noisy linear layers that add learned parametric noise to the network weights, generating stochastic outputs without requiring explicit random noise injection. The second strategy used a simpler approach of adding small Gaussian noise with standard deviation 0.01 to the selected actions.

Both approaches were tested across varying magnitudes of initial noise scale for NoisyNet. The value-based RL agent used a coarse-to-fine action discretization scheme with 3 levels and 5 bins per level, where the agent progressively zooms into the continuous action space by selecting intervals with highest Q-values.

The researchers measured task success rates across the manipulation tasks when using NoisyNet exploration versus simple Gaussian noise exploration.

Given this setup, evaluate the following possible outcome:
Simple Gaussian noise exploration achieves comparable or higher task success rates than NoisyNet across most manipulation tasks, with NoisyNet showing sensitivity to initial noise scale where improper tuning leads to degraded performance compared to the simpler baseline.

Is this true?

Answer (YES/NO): NO